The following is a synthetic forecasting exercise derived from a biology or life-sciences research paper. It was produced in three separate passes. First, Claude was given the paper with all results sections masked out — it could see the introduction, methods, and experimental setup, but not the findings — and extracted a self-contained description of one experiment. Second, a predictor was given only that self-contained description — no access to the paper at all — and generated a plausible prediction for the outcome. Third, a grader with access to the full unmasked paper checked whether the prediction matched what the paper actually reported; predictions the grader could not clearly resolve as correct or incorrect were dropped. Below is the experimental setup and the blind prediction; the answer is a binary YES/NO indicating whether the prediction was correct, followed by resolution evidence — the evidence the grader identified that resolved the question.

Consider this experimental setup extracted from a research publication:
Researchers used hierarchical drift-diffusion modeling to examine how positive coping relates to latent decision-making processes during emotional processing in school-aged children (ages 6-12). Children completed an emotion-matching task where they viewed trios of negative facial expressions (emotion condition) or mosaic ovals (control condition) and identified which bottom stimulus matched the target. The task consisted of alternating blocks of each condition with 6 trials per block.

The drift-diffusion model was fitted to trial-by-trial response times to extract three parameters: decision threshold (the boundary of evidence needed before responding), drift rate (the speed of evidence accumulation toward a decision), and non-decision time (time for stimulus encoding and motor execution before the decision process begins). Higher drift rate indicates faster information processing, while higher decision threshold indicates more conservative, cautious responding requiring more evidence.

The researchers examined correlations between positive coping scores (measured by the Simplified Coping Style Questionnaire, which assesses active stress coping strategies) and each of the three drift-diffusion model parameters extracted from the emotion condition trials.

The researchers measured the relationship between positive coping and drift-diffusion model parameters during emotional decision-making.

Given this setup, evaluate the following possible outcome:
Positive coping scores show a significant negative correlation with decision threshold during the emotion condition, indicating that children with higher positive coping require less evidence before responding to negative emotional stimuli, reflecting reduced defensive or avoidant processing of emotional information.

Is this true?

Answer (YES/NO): YES